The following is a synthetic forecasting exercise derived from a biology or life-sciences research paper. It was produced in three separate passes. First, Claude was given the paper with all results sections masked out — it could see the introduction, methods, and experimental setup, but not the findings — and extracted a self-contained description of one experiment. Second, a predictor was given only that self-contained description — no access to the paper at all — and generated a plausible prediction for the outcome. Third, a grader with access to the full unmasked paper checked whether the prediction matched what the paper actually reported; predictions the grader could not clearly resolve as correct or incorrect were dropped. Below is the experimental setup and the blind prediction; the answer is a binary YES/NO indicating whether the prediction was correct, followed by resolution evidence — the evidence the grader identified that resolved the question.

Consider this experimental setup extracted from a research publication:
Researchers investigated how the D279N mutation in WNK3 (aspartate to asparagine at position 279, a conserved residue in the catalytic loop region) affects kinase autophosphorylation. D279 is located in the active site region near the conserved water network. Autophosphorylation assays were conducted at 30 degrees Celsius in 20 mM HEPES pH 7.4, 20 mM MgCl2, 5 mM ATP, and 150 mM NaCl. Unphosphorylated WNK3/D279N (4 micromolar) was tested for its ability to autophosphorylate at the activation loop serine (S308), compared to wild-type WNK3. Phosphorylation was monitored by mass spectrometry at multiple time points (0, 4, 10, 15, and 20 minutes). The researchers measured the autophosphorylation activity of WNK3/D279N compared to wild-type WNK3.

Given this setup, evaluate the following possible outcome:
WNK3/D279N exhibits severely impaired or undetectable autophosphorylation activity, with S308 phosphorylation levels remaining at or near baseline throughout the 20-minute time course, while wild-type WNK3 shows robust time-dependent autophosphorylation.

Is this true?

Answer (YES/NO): NO